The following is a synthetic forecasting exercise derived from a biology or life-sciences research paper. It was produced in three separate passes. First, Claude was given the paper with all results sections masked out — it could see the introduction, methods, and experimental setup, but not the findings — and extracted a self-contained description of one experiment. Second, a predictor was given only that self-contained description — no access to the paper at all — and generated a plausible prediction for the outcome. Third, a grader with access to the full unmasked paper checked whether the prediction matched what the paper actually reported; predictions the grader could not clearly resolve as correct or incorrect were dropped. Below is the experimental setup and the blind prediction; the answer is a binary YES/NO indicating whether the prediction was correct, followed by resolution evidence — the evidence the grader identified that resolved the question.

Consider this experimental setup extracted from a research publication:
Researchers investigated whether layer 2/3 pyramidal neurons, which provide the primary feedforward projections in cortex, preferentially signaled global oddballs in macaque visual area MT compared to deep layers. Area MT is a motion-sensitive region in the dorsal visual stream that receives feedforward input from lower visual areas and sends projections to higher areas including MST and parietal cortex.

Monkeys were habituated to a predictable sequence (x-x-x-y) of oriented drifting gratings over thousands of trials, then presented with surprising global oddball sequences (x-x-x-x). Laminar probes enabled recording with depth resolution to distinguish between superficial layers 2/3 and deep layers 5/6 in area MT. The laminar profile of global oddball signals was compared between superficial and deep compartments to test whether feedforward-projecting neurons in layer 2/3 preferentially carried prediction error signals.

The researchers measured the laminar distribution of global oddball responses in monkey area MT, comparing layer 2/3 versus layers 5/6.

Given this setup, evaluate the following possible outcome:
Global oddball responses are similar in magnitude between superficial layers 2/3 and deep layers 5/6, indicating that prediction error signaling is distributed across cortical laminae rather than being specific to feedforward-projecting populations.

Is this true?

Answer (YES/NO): YES